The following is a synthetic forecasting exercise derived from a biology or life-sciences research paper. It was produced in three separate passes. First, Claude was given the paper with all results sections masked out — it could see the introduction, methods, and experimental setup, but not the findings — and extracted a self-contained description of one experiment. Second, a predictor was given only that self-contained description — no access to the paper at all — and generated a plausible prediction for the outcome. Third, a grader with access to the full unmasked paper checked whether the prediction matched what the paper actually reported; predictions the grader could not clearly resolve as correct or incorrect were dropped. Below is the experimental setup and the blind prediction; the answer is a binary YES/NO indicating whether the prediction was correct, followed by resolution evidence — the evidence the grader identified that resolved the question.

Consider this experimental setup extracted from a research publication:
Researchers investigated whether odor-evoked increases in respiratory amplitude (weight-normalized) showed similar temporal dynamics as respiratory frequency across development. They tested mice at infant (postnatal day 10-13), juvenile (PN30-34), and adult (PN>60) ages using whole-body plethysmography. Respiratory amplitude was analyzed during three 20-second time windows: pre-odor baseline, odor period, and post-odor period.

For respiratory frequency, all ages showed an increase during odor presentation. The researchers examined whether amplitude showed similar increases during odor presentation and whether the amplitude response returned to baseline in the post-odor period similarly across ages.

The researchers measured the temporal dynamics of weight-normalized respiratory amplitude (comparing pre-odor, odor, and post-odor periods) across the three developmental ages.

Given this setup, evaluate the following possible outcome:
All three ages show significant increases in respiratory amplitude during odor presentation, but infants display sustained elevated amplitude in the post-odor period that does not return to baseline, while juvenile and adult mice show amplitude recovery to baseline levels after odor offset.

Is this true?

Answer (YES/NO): NO